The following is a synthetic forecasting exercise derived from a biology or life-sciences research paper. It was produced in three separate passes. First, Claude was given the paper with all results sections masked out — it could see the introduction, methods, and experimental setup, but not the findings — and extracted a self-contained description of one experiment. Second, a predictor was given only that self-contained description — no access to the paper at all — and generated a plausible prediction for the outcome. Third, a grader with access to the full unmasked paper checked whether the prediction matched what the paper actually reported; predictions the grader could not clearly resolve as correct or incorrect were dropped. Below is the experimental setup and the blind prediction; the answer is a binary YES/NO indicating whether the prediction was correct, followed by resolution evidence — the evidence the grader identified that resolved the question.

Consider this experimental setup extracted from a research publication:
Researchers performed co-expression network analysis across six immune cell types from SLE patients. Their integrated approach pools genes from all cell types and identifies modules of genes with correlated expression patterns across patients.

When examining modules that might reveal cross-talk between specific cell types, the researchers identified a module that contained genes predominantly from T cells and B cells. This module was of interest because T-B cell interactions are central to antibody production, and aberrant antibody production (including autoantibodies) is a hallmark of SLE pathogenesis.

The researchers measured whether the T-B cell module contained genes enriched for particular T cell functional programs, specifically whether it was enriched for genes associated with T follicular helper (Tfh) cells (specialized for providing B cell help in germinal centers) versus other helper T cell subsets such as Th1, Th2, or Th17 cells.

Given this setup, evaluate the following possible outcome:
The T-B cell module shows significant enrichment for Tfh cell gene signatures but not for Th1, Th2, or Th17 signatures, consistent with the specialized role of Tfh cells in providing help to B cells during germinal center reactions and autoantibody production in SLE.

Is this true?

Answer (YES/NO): YES